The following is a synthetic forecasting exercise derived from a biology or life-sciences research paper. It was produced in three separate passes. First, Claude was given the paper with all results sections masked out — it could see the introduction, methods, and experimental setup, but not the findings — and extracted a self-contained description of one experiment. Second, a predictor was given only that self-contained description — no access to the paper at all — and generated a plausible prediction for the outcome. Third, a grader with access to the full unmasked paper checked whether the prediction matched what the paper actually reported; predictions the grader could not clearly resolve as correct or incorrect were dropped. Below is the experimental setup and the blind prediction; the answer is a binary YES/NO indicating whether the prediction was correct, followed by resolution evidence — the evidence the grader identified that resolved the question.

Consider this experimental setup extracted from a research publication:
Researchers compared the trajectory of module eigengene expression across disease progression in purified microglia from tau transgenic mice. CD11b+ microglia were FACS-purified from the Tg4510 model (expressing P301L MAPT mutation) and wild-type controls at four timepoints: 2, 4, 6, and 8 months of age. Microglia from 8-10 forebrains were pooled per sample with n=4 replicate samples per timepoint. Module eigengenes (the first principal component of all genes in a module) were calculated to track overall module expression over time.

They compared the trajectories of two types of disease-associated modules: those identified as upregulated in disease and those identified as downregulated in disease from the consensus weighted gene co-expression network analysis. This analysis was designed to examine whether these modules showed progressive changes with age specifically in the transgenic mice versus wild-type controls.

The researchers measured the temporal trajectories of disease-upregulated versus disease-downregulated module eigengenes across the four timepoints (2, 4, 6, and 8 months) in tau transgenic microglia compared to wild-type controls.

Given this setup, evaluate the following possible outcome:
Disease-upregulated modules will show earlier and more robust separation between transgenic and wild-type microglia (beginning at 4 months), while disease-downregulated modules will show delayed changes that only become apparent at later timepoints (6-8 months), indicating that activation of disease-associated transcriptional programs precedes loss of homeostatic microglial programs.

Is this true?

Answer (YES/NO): NO